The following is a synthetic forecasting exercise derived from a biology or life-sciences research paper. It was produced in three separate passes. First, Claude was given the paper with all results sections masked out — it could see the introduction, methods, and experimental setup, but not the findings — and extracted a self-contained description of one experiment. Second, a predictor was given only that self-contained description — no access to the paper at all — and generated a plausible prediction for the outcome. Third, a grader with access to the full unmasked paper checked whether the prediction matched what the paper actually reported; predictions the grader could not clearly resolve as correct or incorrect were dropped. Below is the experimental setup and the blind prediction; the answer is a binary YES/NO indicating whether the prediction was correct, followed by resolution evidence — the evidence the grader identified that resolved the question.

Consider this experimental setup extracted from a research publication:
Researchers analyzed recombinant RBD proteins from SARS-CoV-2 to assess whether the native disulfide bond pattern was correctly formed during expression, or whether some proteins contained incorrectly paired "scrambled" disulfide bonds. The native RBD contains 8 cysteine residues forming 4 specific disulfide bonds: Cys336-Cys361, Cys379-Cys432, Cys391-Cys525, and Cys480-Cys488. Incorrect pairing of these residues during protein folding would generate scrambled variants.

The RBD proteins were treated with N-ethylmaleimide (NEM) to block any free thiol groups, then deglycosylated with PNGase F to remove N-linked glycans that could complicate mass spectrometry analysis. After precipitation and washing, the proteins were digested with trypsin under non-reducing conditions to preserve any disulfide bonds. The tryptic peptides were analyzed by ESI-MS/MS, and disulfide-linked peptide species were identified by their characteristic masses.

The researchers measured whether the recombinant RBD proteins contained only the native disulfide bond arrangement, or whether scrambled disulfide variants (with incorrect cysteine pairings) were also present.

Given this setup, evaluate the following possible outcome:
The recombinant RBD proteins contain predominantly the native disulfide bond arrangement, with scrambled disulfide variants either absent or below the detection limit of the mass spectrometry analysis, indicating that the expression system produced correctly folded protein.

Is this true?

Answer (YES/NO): NO